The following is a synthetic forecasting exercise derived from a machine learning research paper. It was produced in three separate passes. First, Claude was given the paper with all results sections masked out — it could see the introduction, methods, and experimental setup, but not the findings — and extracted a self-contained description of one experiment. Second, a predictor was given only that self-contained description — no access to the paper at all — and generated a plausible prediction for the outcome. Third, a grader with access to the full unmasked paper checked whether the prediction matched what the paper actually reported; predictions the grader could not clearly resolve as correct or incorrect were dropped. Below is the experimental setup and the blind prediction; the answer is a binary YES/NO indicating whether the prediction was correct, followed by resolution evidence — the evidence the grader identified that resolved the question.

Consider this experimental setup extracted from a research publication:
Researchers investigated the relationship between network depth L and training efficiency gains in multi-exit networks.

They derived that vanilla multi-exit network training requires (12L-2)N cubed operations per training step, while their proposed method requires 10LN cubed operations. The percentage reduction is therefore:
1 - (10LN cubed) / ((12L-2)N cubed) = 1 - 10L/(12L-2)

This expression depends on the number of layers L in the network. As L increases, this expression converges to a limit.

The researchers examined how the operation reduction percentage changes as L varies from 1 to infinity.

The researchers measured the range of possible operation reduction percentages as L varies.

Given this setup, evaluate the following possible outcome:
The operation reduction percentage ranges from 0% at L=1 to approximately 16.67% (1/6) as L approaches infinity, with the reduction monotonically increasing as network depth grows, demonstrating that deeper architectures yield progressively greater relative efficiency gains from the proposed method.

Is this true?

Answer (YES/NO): YES